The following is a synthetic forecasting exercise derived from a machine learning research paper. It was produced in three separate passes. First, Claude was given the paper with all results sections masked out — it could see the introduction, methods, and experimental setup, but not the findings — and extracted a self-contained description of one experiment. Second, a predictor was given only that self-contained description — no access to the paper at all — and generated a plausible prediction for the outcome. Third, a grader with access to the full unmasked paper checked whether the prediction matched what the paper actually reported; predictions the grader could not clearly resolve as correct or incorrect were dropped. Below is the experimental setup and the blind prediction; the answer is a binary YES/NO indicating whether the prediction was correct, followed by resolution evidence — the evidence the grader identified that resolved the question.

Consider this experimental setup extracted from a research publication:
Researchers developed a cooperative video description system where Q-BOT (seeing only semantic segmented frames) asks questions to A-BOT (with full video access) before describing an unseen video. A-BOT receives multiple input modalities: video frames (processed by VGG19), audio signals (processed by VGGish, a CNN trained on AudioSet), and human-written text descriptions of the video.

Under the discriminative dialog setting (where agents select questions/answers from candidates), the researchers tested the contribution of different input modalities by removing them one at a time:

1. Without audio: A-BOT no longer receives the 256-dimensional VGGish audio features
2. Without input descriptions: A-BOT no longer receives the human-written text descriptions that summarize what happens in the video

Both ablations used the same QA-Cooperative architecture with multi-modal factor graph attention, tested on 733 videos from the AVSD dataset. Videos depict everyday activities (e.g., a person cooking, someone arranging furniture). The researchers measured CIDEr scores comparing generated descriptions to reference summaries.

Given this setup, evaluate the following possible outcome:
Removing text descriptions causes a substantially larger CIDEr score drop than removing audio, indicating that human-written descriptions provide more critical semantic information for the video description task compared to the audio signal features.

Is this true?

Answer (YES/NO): YES